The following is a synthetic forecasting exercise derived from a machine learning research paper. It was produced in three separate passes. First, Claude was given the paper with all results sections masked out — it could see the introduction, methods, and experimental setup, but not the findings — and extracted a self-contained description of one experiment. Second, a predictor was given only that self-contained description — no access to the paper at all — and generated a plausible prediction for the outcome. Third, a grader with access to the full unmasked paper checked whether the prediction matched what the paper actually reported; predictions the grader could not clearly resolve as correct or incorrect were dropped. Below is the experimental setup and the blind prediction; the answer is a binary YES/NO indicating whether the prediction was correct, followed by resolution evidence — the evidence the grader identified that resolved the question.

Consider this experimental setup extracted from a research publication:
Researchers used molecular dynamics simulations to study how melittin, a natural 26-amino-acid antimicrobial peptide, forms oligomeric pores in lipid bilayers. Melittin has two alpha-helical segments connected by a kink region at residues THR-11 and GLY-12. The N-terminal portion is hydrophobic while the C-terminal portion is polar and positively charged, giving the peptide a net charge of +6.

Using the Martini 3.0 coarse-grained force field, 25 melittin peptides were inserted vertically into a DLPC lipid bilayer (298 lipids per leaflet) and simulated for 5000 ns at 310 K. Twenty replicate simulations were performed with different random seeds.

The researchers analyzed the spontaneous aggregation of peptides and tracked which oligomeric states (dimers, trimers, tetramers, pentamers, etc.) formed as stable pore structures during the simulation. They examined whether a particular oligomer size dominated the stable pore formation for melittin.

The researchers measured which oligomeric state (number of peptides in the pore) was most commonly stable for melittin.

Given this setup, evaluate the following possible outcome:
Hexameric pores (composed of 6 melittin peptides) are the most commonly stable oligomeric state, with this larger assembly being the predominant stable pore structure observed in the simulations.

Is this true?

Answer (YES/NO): NO